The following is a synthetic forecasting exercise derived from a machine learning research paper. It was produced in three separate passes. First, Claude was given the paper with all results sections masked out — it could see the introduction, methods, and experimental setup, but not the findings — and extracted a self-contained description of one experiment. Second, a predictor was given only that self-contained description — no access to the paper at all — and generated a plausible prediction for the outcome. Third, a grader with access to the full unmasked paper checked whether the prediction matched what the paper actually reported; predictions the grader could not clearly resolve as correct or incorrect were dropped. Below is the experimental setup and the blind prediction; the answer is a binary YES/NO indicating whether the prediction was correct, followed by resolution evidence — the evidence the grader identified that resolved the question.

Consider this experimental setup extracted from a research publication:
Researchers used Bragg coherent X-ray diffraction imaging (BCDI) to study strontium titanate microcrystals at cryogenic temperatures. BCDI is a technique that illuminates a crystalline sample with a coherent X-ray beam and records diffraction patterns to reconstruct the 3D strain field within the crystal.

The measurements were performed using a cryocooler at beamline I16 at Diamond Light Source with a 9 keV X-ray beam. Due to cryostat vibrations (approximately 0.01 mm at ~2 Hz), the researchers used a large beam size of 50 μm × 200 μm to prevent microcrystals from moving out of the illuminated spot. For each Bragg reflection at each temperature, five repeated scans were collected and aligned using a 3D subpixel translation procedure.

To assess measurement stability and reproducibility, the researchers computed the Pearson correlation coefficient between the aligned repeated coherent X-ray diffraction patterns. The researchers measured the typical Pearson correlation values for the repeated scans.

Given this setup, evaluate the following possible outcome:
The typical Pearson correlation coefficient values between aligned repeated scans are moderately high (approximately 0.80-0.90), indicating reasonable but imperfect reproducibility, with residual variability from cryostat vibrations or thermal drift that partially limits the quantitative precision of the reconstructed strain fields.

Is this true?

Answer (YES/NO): NO